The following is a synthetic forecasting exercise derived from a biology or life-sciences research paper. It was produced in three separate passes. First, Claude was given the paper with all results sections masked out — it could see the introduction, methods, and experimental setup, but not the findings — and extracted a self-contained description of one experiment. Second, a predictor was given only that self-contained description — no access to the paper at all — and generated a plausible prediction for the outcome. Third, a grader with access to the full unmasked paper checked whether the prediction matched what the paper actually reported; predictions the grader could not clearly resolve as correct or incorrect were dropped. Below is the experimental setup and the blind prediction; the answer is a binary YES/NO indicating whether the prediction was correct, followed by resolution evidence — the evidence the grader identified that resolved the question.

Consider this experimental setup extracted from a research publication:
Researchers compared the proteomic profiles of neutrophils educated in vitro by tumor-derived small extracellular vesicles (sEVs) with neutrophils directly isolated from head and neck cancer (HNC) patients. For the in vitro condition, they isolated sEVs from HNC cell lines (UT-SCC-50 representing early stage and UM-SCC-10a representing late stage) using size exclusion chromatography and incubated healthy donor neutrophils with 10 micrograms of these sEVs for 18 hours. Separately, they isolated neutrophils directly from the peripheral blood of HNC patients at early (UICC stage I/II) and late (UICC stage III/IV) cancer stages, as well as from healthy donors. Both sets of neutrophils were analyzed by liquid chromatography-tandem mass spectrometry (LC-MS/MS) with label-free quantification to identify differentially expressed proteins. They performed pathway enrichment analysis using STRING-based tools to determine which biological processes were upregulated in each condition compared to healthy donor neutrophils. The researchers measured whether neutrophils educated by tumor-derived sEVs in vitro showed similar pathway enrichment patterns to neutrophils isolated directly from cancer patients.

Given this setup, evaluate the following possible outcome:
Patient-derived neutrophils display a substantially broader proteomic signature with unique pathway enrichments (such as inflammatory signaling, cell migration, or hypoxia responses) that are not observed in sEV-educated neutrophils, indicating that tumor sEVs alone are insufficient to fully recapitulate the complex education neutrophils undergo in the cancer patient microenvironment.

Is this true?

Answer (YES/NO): NO